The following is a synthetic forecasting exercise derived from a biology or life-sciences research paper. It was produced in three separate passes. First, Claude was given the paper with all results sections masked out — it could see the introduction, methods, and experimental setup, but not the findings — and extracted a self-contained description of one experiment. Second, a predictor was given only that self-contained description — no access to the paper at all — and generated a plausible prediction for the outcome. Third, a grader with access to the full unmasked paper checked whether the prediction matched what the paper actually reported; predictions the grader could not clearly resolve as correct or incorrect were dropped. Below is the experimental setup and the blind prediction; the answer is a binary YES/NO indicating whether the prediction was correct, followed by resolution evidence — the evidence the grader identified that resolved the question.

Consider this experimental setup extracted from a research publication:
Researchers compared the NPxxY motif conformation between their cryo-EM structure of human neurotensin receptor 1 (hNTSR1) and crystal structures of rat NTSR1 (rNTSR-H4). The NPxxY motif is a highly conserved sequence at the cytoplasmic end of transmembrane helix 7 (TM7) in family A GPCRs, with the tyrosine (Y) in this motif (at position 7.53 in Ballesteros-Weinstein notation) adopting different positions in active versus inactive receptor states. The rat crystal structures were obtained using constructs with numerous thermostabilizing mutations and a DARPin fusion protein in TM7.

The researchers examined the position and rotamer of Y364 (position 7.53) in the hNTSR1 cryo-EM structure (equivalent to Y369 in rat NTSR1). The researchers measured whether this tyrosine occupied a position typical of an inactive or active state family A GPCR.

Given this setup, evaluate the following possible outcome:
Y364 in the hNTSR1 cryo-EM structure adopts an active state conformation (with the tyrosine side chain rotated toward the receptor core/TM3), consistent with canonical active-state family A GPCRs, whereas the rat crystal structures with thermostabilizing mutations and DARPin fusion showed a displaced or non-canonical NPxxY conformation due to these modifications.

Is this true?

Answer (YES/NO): NO